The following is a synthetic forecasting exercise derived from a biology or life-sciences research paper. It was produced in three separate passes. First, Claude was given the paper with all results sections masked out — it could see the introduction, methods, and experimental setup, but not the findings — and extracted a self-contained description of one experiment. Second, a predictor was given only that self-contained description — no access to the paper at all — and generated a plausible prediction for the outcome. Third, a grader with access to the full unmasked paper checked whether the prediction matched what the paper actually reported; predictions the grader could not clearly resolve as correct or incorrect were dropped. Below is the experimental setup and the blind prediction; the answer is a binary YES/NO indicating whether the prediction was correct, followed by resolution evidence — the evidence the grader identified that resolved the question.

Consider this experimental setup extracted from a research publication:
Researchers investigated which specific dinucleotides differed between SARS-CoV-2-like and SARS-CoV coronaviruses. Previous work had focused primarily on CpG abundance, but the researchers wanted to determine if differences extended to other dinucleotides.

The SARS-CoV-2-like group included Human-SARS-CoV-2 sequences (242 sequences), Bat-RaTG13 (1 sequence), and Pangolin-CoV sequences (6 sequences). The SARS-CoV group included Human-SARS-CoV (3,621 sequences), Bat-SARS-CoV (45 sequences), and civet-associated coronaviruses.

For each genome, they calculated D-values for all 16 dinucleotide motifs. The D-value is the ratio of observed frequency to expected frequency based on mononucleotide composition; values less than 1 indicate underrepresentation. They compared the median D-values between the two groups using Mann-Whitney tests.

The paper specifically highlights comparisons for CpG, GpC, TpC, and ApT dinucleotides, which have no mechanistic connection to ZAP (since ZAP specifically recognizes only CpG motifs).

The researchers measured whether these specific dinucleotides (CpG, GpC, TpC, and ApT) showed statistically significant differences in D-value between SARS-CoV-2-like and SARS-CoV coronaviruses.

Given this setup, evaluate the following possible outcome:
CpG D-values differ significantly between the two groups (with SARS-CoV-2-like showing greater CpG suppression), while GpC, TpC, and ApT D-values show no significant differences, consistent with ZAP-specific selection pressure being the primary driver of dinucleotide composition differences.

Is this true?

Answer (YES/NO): NO